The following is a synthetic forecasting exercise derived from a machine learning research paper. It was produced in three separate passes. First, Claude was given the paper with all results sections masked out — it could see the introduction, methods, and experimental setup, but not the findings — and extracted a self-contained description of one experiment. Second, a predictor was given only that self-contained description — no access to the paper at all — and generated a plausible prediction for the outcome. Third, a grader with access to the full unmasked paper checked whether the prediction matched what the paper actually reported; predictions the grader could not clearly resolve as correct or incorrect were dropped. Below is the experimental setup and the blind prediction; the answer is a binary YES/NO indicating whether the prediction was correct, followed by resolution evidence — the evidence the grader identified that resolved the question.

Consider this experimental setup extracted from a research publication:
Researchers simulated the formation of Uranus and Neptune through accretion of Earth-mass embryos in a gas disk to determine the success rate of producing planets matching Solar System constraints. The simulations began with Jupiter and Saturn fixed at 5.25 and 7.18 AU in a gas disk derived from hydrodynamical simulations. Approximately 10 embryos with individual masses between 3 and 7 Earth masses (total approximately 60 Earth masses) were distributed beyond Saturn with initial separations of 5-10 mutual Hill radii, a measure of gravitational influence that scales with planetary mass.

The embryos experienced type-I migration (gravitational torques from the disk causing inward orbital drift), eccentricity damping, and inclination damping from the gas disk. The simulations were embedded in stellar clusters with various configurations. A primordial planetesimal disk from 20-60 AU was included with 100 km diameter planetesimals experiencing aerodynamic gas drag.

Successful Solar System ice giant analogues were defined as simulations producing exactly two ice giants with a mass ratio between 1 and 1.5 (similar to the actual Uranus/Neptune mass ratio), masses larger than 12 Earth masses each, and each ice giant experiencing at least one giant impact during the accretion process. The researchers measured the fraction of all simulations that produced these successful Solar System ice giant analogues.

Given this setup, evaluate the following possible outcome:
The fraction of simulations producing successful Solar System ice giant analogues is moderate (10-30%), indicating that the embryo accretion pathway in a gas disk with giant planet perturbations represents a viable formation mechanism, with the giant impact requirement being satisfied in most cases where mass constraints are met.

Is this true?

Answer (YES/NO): NO